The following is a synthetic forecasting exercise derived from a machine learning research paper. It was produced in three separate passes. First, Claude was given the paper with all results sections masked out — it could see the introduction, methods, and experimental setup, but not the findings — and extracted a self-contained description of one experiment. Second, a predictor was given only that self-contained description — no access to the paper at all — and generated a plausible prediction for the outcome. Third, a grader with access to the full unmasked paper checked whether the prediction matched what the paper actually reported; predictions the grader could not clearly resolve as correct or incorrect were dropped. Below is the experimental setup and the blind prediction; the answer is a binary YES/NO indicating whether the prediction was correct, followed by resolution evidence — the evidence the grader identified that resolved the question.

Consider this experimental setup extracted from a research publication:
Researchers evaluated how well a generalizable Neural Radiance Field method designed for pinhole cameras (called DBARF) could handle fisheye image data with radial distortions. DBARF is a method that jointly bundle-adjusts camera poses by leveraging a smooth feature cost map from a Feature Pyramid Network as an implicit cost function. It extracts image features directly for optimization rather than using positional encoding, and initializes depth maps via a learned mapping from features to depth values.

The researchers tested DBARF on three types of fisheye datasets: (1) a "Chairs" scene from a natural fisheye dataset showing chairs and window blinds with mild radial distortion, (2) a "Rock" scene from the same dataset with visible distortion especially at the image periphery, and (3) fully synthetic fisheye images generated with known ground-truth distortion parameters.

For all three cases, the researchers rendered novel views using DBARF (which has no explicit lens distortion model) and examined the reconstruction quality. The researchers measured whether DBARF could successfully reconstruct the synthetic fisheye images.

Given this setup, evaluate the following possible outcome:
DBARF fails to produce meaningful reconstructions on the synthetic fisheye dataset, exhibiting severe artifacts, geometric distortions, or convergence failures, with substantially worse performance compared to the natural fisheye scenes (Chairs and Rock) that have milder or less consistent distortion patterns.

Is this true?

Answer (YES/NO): YES